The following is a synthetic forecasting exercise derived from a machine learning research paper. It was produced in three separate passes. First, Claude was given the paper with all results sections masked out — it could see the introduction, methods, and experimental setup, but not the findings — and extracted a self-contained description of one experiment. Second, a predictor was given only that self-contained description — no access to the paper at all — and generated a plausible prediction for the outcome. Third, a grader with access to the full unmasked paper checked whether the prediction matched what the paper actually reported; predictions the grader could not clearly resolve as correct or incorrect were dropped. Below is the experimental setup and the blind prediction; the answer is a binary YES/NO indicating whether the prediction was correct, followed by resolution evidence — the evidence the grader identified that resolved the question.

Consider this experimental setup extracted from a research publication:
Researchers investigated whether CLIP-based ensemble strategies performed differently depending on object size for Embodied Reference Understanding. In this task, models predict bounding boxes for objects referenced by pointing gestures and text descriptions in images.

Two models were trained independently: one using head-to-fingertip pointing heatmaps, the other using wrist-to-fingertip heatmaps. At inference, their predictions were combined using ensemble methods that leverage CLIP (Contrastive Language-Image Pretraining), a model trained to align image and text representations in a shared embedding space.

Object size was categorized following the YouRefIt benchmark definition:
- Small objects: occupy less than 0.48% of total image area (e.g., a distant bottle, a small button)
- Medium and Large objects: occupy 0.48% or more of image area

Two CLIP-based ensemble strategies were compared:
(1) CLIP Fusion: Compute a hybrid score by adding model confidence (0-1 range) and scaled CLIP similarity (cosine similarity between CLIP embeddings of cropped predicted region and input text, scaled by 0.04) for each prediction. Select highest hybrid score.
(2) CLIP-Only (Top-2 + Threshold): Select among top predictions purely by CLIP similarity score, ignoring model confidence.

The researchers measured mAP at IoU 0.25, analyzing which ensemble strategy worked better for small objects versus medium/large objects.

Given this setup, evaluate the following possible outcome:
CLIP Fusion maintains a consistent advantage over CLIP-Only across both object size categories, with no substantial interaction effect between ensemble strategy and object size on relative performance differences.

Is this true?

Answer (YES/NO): NO